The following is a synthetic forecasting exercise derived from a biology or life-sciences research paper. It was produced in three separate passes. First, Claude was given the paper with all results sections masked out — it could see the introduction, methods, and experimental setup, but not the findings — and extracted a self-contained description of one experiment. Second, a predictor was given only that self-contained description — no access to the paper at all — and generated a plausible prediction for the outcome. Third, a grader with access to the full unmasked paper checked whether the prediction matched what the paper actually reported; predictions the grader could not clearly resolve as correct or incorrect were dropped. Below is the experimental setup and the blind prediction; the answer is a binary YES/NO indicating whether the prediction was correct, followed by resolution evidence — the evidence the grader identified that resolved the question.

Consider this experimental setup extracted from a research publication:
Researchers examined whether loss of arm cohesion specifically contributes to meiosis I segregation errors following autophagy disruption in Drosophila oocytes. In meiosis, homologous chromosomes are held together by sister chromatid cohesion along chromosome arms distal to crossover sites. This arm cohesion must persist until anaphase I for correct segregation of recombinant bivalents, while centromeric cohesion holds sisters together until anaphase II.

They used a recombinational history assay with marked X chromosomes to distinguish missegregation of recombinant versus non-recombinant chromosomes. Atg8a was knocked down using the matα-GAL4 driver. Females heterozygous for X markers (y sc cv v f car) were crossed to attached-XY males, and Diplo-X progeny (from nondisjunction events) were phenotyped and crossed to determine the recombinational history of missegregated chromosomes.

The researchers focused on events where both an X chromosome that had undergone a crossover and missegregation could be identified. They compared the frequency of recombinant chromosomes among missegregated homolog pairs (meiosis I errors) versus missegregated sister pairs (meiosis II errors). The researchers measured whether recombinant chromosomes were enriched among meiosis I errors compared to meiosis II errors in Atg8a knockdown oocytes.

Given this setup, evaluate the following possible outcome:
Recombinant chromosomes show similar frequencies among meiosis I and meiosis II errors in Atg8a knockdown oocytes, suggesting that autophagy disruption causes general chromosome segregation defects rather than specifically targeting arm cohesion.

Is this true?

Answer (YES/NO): NO